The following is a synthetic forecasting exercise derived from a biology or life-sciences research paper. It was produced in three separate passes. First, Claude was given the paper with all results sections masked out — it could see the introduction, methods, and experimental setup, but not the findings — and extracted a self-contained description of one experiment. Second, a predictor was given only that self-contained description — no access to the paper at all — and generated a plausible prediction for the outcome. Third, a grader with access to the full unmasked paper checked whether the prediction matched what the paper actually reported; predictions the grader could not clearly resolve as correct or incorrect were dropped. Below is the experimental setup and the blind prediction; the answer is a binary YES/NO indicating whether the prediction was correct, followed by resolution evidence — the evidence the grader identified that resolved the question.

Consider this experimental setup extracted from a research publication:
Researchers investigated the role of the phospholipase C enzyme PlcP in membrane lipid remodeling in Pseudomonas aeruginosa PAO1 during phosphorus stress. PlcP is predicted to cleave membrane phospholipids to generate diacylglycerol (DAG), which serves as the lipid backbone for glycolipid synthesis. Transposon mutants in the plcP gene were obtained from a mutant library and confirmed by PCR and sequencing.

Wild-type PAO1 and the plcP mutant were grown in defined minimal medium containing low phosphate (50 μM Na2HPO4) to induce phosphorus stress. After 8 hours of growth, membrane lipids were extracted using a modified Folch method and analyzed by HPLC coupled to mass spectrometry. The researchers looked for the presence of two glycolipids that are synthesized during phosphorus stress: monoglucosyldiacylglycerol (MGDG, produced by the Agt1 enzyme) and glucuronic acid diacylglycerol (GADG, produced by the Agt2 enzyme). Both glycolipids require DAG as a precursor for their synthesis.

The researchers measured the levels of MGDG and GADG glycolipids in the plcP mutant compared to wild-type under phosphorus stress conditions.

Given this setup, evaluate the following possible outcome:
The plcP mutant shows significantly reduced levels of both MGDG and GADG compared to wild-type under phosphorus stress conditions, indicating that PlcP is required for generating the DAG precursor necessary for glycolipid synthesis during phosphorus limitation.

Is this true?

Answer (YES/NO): NO